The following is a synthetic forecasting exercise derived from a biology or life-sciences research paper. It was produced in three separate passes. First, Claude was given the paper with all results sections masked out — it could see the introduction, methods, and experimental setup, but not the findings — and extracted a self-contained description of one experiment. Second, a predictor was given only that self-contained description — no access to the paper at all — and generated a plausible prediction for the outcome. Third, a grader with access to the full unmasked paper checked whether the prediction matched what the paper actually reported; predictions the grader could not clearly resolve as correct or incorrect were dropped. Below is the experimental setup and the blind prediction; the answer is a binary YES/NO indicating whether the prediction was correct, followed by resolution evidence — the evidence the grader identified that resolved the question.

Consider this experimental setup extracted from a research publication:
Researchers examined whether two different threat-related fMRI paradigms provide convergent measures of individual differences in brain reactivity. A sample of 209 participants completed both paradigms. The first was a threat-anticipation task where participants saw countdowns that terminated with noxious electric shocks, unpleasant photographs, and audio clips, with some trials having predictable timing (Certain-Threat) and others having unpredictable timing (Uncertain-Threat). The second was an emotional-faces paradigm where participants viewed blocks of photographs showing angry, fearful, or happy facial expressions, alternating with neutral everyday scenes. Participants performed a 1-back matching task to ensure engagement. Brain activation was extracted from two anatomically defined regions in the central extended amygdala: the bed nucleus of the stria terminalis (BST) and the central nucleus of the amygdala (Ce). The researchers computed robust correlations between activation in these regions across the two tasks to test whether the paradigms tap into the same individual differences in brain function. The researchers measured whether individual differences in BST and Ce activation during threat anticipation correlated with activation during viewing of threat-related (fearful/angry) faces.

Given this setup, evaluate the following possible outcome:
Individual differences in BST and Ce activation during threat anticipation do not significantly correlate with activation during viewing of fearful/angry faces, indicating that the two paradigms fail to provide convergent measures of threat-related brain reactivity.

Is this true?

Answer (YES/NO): YES